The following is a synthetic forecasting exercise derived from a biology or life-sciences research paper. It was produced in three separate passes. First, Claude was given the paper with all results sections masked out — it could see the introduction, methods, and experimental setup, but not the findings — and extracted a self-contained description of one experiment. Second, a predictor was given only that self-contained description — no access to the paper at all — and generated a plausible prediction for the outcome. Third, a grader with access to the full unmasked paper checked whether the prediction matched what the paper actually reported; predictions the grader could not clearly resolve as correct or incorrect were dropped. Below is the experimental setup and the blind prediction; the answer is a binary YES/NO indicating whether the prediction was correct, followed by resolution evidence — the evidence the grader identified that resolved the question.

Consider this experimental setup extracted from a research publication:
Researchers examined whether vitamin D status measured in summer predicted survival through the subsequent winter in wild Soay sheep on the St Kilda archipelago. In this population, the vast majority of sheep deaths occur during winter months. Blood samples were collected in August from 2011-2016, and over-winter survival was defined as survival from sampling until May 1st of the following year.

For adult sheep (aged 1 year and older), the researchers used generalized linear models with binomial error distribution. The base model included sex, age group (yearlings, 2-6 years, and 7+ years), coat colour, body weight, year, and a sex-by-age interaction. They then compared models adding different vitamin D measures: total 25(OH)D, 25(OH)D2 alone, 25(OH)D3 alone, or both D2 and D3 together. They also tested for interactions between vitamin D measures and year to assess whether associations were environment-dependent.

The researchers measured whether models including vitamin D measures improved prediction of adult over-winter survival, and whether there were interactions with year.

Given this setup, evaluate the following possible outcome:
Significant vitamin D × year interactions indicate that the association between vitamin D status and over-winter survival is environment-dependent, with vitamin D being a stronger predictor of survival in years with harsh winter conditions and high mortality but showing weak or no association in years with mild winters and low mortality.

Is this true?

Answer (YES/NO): NO